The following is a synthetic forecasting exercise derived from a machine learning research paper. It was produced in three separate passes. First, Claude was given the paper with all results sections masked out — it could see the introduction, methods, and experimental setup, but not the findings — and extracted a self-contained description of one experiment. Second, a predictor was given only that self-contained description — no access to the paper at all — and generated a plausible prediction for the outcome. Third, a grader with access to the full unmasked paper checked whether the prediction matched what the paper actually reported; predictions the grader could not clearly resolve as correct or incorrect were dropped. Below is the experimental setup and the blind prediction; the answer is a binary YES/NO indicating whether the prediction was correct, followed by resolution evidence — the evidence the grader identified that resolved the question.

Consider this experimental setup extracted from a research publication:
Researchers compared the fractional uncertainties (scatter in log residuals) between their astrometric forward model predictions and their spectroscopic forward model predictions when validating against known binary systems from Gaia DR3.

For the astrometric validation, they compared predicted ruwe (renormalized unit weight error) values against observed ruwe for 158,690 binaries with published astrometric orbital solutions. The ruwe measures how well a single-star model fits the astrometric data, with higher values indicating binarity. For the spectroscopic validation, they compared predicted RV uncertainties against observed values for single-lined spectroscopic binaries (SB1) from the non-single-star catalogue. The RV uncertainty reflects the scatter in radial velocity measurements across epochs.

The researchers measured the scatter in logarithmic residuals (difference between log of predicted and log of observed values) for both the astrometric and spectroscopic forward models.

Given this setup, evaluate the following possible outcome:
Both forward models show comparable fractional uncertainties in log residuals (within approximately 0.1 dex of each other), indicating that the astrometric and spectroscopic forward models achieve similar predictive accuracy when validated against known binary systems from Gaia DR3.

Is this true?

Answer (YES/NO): YES